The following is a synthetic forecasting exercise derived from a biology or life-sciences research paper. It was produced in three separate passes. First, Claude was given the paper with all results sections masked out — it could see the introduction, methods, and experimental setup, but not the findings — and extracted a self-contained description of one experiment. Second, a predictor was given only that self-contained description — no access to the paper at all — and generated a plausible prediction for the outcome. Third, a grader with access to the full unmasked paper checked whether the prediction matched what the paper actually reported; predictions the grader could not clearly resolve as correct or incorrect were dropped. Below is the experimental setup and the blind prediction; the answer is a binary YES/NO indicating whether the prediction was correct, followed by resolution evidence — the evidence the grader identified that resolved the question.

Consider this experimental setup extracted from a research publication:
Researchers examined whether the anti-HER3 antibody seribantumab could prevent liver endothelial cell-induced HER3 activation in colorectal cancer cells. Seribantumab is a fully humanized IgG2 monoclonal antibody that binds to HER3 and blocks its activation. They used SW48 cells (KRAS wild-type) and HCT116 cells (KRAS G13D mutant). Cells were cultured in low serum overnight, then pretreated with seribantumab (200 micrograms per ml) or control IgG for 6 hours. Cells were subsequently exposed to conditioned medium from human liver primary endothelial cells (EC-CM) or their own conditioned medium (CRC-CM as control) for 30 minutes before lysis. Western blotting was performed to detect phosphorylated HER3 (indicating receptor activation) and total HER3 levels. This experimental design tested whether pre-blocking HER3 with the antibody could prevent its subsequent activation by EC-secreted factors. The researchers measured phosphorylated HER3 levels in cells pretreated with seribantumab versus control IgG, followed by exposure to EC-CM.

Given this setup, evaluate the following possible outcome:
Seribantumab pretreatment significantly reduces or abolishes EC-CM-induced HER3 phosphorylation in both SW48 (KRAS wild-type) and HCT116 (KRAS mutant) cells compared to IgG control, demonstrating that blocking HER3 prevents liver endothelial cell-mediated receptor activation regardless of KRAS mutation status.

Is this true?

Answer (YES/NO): YES